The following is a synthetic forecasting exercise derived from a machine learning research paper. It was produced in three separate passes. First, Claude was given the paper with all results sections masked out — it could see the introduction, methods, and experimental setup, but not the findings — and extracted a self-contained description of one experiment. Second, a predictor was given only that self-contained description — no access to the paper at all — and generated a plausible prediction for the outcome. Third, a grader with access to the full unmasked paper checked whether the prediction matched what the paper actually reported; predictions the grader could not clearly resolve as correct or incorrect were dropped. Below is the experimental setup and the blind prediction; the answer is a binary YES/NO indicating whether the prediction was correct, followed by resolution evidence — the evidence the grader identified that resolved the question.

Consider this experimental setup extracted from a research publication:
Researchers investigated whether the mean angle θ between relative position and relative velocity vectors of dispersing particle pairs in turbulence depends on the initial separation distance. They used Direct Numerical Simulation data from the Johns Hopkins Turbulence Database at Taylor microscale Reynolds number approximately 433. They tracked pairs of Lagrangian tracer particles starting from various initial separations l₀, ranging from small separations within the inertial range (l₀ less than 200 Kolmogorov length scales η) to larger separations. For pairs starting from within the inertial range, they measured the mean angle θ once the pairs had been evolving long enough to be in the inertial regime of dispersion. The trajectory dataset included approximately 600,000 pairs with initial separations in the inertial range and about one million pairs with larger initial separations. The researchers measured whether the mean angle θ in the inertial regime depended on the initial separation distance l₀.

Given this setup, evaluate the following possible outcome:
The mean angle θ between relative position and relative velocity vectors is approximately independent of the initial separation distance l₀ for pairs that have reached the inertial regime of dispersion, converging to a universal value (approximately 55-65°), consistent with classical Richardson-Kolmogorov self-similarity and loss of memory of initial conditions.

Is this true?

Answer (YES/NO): YES